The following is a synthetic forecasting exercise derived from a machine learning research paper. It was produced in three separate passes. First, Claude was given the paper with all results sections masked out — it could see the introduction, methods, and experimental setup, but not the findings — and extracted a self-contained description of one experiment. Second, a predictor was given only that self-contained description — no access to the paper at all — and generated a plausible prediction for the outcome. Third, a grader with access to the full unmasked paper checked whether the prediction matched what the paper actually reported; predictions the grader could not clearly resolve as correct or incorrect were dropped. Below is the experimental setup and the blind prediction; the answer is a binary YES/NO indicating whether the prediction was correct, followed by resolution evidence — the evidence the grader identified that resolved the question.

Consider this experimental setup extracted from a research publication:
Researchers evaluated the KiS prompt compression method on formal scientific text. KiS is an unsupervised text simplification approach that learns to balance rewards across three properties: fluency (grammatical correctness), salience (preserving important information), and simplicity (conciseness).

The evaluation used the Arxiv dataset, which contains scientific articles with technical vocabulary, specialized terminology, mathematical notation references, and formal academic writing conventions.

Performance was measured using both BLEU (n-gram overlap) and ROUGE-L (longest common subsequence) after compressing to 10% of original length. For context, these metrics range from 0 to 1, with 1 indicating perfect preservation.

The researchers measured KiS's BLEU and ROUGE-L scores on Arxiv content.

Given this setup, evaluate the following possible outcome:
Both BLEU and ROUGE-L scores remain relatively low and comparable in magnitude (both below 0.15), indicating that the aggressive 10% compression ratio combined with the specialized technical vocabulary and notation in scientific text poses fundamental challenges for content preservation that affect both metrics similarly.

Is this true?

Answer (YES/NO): NO